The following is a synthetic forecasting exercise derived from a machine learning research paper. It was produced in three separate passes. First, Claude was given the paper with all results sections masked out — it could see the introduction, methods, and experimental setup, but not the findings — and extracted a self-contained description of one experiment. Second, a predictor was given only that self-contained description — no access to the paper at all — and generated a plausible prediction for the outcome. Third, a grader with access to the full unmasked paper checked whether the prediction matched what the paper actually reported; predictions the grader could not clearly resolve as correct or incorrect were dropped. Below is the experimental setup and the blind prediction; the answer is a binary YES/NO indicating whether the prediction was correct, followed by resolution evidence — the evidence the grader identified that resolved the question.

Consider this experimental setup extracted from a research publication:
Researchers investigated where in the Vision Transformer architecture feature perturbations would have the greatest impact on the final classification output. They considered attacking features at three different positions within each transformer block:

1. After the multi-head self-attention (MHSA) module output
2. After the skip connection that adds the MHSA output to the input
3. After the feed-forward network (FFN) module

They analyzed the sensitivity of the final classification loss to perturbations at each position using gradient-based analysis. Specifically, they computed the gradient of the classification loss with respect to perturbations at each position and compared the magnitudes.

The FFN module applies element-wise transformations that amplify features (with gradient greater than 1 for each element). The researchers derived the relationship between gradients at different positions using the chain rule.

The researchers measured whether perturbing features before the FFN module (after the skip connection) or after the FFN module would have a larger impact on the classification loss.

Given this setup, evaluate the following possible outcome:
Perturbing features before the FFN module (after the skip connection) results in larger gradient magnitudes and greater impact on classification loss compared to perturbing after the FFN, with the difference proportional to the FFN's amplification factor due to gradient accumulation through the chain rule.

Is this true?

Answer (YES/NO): YES